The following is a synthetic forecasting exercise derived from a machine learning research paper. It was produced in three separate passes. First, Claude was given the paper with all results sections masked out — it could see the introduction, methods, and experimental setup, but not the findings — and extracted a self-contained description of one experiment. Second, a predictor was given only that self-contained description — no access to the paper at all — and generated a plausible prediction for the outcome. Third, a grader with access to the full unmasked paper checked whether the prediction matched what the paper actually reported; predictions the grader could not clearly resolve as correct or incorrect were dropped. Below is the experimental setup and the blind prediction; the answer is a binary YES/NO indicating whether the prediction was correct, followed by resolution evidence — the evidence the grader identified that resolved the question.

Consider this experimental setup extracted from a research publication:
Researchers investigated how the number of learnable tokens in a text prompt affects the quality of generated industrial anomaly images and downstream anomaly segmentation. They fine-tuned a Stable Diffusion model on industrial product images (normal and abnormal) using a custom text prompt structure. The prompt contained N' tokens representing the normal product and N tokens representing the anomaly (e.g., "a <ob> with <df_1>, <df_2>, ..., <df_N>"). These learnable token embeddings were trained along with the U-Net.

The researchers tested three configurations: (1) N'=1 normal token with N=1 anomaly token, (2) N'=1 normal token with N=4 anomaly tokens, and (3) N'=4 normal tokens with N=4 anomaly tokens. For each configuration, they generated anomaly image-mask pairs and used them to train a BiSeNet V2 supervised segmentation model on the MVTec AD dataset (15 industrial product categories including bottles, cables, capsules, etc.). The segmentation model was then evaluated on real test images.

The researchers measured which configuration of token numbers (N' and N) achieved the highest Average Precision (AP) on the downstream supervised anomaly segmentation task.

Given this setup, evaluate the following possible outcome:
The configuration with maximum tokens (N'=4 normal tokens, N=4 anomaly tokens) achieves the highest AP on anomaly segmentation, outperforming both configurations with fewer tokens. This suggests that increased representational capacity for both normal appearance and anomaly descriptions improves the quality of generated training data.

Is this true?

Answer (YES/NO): NO